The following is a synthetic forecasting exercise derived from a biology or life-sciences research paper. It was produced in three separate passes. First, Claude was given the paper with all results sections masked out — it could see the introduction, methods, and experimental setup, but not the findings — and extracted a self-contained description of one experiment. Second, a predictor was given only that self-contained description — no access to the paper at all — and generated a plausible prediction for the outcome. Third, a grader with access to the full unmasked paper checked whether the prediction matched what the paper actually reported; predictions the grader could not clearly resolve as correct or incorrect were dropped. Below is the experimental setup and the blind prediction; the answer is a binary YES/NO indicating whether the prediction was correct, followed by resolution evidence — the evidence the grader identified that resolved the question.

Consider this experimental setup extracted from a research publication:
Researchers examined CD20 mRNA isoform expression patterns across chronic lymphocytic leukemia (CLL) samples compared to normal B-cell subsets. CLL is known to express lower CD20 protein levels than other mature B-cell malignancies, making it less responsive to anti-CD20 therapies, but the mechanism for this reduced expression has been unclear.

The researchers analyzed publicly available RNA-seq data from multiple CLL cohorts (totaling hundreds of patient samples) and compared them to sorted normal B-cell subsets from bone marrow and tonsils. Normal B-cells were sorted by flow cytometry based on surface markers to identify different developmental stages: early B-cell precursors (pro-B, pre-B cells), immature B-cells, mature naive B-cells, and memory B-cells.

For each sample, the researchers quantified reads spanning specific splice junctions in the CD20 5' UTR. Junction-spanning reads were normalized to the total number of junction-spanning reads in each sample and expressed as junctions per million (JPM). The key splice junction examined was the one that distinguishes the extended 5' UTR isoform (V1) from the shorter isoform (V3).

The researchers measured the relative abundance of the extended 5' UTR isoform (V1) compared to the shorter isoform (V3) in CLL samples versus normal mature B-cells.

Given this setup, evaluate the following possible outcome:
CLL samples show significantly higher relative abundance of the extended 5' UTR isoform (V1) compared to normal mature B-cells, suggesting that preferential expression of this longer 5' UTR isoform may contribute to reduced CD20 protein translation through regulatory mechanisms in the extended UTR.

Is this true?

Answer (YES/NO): YES